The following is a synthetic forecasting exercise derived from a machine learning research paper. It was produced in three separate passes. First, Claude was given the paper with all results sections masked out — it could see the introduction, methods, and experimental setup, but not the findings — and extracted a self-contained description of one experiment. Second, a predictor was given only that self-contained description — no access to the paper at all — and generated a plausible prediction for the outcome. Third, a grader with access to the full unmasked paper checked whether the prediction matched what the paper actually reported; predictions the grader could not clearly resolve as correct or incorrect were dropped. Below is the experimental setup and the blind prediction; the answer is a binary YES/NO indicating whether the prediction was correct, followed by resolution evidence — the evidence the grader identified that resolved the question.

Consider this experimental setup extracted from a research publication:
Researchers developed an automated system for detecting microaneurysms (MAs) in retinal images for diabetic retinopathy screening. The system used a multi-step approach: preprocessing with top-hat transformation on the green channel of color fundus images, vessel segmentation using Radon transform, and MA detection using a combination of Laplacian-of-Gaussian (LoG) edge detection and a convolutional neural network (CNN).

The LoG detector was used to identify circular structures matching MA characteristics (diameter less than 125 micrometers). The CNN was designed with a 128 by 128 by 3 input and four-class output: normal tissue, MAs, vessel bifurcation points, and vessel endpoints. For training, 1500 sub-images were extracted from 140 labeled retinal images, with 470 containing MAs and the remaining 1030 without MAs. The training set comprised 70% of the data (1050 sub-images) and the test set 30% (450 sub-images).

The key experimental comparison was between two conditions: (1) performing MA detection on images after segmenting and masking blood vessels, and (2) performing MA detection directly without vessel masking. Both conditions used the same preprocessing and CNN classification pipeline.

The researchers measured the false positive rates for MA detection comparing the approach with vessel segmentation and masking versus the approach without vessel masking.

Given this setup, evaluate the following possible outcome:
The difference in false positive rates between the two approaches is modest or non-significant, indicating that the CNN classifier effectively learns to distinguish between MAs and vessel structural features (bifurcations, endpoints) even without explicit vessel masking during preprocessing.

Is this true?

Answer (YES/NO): NO